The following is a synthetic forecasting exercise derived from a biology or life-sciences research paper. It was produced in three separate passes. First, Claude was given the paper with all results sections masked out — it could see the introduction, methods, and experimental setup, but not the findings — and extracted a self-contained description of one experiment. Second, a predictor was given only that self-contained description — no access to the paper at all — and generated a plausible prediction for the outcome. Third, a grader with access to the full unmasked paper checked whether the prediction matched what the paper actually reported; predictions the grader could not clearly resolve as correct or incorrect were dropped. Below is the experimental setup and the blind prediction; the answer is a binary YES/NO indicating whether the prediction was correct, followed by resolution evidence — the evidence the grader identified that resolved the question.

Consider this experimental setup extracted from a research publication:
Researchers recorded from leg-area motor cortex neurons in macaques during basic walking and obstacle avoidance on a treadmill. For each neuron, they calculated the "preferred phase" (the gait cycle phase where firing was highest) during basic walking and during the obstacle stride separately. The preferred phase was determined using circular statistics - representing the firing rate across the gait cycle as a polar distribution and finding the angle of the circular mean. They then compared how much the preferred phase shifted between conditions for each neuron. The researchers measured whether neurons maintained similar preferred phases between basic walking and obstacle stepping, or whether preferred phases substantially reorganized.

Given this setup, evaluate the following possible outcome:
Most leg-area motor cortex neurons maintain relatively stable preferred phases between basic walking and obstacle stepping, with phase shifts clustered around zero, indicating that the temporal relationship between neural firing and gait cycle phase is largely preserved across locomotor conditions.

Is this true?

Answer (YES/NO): YES